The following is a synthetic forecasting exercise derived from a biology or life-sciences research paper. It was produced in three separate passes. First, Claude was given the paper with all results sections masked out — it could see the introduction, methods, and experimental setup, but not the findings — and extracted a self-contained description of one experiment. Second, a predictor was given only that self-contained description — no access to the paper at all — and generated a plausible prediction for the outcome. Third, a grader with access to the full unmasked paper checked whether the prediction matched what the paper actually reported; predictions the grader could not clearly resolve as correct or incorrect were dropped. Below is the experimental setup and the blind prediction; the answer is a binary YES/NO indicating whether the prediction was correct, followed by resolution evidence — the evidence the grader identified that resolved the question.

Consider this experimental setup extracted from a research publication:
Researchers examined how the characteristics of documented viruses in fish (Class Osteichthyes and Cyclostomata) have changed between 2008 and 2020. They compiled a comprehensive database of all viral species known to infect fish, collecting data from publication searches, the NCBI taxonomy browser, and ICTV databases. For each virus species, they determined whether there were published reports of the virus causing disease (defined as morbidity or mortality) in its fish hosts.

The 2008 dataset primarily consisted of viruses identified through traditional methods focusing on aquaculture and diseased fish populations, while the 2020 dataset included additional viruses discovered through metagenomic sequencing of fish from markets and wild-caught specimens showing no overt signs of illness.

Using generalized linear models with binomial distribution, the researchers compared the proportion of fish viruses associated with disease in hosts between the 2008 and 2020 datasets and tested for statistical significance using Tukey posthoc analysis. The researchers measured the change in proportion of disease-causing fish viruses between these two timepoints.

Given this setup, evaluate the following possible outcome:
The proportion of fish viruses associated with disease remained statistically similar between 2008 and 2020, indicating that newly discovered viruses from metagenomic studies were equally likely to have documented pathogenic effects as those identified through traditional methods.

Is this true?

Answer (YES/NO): NO